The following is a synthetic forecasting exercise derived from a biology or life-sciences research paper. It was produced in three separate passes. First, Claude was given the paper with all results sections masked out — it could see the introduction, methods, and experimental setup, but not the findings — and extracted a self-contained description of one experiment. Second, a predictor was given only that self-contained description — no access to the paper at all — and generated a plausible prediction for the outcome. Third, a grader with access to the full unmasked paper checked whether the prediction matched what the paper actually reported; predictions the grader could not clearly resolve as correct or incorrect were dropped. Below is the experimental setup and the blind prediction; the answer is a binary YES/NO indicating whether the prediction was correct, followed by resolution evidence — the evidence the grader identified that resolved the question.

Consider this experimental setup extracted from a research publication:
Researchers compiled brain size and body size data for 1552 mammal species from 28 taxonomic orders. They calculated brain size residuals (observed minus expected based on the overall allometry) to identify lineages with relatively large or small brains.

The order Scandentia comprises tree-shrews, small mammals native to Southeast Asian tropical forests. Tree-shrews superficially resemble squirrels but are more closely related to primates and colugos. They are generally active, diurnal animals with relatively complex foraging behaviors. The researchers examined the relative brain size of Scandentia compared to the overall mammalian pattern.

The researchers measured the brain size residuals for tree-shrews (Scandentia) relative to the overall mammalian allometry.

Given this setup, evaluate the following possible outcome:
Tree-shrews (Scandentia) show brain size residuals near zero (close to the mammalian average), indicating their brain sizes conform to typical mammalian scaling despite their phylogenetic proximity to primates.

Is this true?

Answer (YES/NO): NO